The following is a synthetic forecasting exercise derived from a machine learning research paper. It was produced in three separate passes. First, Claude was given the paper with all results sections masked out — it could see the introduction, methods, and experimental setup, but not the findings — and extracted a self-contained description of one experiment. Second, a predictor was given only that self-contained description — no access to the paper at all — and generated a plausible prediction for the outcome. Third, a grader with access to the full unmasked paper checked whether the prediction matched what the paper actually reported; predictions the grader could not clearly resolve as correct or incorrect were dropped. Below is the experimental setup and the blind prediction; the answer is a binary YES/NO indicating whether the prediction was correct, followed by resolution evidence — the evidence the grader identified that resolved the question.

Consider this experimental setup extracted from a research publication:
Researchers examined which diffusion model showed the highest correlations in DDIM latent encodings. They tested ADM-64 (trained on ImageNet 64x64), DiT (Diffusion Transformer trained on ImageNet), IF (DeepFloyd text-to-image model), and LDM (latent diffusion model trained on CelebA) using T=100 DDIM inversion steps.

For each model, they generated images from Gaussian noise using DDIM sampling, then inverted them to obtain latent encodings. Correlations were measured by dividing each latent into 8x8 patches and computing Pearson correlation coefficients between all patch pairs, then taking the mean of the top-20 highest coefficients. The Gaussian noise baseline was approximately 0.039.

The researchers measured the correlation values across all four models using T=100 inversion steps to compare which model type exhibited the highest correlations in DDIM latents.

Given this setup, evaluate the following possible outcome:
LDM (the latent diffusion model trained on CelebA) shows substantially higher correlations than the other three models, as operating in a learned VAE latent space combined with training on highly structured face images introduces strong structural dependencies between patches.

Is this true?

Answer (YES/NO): NO